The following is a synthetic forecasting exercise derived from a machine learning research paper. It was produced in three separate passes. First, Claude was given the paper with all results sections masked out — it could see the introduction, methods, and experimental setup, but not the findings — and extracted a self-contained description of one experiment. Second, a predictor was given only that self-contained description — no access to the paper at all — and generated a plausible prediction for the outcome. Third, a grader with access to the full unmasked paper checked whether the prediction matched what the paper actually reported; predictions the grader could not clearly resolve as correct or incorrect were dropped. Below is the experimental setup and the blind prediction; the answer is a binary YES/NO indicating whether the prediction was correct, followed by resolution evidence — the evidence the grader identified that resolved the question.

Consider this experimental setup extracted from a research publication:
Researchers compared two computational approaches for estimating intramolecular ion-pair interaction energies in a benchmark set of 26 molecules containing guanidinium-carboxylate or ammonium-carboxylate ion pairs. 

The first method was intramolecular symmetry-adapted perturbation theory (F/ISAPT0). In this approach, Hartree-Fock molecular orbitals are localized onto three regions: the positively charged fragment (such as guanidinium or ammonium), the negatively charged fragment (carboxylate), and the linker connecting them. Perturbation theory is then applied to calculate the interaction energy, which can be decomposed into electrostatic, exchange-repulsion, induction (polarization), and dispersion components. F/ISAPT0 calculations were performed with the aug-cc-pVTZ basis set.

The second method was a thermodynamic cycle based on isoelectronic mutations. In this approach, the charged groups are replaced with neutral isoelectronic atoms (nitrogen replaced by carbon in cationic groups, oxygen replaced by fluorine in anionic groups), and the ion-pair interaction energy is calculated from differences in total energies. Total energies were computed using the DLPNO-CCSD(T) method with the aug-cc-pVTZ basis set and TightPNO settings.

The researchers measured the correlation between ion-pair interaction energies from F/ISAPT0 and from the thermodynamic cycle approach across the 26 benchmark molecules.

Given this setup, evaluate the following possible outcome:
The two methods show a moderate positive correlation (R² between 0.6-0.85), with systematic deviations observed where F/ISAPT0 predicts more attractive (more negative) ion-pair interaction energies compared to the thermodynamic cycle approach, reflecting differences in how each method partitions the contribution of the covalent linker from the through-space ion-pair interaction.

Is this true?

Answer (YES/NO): NO